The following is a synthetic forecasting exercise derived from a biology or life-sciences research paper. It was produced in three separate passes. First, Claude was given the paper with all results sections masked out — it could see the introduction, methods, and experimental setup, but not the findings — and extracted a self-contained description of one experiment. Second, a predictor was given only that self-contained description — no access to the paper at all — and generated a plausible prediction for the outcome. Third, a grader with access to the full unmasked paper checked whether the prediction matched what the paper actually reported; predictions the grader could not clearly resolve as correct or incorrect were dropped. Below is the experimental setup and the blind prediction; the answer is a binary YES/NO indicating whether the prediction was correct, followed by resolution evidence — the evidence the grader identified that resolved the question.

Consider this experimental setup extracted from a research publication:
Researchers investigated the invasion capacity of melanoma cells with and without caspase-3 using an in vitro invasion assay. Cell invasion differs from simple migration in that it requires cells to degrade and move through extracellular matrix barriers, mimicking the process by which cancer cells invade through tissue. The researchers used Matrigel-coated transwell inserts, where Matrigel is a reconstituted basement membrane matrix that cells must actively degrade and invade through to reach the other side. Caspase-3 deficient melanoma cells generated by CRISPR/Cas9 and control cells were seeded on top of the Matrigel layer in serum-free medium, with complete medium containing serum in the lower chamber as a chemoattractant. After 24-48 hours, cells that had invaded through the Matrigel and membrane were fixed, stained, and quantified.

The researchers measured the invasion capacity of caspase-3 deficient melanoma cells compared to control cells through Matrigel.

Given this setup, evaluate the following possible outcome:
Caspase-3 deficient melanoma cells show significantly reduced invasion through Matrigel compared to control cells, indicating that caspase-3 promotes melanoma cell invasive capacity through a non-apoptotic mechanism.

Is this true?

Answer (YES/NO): YES